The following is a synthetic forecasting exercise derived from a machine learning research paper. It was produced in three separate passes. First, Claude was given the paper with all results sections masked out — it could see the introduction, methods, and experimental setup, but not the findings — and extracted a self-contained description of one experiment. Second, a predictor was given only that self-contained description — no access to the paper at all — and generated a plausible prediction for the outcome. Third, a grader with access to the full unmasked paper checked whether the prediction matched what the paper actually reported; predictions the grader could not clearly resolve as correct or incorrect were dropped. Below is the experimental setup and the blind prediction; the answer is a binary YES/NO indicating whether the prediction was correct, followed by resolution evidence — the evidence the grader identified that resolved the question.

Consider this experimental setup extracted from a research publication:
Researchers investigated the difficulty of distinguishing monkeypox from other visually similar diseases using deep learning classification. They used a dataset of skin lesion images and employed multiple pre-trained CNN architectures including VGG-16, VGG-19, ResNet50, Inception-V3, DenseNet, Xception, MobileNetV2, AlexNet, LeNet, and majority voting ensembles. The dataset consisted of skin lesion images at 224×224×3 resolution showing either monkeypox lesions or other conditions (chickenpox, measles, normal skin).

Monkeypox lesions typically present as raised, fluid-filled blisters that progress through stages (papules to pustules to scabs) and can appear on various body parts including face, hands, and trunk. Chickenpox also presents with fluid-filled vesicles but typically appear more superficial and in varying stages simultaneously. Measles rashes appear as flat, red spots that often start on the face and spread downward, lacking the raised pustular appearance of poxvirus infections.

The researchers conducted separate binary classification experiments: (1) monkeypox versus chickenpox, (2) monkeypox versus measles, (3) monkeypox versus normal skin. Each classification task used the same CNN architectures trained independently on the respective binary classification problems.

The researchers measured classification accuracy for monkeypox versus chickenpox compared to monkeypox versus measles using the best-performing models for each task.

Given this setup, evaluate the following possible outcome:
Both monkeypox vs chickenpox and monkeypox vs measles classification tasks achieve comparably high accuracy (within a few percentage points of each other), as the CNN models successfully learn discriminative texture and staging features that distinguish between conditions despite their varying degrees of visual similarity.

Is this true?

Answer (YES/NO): NO